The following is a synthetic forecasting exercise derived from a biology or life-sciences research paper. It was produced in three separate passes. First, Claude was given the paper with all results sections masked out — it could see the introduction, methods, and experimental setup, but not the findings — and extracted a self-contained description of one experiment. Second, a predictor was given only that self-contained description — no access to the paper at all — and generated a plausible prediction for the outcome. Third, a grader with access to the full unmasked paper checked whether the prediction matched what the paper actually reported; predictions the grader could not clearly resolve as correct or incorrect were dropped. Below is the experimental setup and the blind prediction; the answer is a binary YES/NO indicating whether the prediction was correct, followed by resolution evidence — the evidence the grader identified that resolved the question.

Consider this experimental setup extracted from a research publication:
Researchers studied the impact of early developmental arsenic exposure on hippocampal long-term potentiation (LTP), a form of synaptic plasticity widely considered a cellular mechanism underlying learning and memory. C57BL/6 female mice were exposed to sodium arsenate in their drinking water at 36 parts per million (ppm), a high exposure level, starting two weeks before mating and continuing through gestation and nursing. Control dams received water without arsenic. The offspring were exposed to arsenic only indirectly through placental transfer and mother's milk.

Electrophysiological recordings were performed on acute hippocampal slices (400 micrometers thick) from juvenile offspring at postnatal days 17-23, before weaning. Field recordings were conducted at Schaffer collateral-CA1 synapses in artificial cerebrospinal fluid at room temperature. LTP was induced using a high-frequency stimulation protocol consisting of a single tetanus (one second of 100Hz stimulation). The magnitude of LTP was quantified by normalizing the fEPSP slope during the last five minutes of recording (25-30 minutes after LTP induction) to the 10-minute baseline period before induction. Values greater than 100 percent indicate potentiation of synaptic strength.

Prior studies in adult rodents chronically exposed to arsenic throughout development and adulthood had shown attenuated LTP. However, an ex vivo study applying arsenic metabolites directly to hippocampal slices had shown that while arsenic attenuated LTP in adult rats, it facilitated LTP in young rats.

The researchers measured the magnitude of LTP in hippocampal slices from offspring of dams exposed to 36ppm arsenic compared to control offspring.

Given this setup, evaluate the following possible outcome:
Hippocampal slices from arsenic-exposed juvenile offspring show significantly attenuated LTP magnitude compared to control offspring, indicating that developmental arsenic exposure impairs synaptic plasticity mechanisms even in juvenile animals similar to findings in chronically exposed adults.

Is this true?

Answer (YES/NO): NO